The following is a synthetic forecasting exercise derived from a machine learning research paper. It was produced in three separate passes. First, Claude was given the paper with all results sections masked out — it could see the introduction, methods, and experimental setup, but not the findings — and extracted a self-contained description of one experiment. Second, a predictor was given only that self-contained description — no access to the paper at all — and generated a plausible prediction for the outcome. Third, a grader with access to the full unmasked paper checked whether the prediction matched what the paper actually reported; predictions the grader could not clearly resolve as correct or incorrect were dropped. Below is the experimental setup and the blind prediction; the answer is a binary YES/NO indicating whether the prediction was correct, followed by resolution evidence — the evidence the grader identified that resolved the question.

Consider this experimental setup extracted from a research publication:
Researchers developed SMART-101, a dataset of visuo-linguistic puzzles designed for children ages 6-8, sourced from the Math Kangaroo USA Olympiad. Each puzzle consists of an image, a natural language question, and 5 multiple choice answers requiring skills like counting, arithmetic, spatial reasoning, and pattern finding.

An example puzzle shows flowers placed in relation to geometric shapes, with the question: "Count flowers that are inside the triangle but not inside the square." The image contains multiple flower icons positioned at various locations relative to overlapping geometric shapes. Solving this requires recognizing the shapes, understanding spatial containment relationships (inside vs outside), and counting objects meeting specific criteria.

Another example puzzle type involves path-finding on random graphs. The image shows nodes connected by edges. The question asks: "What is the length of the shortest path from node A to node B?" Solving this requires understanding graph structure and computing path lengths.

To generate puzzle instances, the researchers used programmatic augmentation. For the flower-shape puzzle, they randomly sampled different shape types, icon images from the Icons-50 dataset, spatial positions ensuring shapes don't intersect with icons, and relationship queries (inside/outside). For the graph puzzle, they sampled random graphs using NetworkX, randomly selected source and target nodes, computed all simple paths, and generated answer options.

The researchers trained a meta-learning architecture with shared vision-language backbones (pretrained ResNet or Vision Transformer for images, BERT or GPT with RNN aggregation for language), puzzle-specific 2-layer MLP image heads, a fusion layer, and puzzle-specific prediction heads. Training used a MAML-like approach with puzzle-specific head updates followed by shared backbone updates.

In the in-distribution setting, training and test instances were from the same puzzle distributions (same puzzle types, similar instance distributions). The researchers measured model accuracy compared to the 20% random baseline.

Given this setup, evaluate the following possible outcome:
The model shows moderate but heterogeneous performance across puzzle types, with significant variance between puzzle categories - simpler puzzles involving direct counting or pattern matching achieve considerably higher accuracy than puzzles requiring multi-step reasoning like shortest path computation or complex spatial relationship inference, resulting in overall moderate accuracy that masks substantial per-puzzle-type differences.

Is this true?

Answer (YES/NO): NO